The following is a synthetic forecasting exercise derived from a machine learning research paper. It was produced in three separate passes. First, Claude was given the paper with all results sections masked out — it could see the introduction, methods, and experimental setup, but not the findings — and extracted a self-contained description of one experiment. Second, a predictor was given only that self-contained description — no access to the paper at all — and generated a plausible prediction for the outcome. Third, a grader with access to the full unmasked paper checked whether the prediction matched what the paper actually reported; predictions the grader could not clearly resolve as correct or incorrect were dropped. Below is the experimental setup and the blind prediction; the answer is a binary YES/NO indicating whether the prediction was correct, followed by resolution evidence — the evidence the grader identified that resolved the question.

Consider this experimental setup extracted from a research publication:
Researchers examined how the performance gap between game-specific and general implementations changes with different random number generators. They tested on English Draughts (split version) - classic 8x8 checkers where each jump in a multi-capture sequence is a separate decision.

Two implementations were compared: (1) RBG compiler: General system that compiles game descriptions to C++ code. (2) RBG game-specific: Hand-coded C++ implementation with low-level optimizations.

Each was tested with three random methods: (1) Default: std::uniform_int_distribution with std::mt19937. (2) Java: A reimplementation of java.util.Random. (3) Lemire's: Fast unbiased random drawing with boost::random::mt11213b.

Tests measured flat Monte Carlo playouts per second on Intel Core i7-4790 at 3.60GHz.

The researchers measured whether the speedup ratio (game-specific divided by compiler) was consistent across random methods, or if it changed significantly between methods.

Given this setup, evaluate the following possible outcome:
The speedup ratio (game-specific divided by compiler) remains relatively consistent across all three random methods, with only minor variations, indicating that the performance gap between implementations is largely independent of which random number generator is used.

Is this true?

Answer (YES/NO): NO